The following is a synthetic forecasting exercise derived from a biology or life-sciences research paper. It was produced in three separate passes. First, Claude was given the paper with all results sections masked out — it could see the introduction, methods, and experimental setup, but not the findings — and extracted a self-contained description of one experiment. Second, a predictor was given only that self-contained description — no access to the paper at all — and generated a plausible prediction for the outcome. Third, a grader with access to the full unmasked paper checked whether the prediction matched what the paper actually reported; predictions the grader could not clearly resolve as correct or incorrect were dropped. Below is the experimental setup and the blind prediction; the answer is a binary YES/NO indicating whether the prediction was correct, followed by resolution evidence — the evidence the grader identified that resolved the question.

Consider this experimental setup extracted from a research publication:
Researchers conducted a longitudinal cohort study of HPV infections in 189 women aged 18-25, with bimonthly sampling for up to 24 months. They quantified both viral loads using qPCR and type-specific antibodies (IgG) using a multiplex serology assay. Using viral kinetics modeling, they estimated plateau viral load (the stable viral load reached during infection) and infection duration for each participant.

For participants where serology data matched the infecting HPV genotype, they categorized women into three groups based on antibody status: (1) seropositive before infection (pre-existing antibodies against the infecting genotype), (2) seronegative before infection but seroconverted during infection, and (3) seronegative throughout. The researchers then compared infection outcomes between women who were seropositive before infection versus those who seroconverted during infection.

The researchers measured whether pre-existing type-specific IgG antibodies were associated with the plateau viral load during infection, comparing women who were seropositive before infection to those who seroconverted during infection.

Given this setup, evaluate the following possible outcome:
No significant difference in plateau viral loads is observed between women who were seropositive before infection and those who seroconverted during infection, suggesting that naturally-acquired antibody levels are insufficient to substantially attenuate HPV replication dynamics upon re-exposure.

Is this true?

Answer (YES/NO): NO